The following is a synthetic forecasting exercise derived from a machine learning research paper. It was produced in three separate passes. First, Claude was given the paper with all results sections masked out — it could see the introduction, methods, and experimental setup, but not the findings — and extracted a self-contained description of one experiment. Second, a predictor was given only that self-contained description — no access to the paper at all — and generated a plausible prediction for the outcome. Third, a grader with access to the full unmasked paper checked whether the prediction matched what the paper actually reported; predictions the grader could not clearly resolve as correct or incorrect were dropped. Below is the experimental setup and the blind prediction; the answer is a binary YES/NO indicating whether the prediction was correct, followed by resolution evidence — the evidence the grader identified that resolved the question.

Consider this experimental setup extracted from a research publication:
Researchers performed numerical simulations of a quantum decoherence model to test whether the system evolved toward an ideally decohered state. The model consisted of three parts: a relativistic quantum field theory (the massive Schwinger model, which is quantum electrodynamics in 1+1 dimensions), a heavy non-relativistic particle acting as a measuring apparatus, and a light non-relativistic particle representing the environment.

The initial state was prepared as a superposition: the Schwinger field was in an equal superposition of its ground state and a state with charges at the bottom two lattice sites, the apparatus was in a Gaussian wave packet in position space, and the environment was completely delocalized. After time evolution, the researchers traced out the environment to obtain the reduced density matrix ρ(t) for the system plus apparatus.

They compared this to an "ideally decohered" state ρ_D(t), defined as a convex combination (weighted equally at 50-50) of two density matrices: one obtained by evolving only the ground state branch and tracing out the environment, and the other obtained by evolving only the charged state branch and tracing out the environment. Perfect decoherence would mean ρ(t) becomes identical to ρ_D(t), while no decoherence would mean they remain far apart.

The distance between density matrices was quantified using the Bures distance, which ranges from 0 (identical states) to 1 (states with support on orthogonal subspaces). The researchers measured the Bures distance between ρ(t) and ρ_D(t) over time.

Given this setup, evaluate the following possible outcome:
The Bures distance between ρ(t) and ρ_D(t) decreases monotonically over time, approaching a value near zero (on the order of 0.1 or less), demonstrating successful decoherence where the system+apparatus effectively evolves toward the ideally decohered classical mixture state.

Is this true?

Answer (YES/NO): NO